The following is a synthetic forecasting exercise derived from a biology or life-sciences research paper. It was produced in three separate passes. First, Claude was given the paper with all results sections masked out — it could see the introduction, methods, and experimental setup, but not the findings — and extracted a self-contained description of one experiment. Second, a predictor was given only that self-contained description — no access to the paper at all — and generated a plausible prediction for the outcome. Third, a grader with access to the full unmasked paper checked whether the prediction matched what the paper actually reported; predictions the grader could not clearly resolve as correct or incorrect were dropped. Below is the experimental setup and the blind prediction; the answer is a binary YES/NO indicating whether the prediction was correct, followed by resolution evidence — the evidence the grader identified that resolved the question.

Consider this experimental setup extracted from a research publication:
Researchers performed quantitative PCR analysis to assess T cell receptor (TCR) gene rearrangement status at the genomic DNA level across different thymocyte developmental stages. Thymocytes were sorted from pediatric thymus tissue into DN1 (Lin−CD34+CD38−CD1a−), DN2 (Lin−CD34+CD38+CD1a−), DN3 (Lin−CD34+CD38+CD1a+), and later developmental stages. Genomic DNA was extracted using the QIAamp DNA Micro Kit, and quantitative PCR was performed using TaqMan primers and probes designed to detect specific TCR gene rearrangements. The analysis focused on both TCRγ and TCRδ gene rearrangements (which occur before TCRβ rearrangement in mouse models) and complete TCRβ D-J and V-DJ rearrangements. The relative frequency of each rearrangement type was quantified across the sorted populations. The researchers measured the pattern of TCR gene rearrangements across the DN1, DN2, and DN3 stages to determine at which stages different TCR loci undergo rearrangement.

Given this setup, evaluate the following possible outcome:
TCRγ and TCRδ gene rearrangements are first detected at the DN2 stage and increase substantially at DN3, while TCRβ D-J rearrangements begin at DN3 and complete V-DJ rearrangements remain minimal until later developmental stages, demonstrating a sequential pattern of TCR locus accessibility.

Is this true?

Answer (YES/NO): NO